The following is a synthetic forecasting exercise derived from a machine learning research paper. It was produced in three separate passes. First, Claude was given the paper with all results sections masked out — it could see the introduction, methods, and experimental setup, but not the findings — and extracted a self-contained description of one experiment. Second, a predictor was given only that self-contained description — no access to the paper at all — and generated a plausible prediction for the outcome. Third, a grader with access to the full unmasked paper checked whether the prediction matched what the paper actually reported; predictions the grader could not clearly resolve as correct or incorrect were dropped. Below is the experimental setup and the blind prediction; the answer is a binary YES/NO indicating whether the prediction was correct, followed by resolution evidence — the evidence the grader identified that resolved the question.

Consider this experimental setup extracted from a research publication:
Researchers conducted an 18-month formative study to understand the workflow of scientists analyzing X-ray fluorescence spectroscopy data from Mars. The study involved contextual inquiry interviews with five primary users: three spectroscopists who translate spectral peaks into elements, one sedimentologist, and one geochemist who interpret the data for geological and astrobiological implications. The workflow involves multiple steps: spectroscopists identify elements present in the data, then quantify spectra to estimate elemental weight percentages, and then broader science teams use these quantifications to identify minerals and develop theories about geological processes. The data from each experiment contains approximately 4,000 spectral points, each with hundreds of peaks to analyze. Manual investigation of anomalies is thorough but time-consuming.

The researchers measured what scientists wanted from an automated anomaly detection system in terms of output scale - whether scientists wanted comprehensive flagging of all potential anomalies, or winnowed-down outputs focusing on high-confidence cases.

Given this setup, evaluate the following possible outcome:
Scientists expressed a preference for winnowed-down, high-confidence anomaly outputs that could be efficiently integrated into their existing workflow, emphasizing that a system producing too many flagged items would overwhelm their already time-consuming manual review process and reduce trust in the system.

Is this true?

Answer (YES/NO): NO